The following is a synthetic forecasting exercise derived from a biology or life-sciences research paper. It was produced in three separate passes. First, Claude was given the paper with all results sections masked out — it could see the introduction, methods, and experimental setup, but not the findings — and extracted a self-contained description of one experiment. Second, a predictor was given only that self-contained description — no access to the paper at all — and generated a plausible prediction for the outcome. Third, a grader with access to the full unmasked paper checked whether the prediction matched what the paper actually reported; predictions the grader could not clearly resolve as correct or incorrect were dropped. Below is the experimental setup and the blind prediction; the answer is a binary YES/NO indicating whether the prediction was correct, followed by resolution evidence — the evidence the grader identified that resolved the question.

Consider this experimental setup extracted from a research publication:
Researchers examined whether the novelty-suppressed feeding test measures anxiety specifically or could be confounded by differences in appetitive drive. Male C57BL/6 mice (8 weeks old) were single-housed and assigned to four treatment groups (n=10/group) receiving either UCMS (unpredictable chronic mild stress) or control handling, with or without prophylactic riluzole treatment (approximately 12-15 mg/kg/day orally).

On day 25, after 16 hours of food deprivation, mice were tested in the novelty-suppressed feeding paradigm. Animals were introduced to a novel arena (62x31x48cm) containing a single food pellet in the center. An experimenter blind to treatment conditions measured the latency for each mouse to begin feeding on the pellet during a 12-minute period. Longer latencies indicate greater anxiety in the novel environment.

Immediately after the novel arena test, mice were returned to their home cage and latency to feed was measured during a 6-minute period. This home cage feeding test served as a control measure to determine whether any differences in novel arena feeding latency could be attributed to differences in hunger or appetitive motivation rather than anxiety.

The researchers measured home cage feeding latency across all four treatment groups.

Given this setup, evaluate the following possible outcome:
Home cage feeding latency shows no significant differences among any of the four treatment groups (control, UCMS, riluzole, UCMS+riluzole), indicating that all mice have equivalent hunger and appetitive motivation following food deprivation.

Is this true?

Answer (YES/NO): NO